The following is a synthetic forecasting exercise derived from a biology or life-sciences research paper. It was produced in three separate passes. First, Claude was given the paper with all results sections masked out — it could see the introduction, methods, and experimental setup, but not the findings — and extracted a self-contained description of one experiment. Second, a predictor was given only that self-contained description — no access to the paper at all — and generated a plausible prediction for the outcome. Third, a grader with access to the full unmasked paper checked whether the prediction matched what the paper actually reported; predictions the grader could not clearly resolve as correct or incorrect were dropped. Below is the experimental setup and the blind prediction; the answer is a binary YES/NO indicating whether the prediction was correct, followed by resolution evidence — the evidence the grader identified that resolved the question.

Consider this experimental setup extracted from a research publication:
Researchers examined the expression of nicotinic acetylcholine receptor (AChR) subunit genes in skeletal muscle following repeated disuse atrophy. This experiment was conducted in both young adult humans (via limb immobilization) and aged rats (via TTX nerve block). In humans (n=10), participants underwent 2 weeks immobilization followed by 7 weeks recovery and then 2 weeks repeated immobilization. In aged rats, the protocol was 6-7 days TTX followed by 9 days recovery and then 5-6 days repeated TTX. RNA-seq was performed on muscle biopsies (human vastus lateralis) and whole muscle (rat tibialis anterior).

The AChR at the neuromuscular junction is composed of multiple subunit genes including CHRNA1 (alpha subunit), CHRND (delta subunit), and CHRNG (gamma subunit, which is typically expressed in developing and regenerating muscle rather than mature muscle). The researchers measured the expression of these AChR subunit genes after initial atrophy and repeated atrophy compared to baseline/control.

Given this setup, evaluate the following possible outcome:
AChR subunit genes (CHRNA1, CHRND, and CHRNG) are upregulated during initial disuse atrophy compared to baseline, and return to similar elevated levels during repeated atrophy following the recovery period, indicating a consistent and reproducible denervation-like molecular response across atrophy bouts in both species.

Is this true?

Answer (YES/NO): NO